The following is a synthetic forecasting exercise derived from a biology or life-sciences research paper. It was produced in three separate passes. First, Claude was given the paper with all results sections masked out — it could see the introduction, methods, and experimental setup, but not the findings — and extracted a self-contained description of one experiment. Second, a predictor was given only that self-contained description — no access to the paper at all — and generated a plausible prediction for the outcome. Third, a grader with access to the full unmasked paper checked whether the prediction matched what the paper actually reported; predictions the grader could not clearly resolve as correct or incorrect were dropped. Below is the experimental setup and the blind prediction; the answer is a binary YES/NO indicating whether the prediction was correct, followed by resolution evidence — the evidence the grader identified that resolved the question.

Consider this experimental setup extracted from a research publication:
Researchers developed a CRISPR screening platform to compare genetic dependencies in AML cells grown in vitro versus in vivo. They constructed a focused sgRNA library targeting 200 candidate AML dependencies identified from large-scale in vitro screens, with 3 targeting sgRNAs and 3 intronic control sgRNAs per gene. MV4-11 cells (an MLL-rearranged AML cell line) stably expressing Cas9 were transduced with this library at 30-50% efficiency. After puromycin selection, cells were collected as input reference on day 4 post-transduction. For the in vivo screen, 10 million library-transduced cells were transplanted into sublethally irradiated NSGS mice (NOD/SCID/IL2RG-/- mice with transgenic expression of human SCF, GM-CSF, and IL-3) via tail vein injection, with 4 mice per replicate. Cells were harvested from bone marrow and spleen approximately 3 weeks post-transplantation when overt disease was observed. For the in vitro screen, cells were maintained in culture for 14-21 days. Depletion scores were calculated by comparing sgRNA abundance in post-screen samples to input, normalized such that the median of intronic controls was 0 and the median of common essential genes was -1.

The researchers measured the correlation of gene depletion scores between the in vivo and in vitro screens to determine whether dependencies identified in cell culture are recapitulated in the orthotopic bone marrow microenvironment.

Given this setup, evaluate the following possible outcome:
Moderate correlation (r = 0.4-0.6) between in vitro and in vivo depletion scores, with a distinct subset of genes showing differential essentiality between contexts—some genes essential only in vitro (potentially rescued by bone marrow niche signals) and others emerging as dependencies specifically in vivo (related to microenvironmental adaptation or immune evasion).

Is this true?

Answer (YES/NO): NO